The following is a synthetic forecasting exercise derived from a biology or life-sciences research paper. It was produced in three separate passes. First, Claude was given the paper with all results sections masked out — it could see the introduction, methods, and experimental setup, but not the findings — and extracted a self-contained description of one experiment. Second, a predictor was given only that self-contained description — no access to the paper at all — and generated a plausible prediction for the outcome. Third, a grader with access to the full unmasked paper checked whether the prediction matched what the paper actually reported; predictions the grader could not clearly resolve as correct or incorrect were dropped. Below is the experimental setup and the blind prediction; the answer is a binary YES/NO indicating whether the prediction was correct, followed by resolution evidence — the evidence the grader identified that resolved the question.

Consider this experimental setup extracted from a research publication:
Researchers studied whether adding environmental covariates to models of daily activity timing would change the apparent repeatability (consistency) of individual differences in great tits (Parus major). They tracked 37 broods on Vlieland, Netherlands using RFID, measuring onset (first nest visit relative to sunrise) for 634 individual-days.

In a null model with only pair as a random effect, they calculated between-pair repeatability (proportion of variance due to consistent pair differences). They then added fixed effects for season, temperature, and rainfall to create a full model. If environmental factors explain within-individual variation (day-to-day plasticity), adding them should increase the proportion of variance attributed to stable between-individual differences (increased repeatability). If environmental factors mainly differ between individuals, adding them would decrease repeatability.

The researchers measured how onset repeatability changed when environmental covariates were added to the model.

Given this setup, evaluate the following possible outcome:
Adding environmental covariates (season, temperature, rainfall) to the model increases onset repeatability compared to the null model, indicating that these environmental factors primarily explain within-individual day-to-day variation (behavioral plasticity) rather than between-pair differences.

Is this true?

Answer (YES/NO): YES